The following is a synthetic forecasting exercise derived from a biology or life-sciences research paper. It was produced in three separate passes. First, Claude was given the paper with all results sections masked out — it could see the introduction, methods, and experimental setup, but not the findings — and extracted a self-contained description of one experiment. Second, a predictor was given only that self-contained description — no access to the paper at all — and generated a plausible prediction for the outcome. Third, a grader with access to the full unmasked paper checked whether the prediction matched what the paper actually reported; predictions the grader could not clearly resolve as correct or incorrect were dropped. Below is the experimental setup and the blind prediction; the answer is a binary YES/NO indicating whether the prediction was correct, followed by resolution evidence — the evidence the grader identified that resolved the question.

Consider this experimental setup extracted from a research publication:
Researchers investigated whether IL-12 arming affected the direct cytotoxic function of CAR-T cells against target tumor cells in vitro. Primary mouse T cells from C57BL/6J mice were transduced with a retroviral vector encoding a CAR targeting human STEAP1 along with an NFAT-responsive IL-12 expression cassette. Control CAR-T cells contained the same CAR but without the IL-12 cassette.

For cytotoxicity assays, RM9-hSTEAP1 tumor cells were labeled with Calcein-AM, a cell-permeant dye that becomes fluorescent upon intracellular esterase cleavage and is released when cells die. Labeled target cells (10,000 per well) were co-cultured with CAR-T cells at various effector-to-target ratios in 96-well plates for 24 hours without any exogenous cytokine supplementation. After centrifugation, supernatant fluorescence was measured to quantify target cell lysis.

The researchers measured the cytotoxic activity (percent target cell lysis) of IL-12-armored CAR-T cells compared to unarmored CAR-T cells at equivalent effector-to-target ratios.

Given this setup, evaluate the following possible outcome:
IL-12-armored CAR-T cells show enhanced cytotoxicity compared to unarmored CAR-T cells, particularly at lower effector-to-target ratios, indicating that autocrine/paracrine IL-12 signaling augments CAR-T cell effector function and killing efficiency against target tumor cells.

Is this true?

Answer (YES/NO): NO